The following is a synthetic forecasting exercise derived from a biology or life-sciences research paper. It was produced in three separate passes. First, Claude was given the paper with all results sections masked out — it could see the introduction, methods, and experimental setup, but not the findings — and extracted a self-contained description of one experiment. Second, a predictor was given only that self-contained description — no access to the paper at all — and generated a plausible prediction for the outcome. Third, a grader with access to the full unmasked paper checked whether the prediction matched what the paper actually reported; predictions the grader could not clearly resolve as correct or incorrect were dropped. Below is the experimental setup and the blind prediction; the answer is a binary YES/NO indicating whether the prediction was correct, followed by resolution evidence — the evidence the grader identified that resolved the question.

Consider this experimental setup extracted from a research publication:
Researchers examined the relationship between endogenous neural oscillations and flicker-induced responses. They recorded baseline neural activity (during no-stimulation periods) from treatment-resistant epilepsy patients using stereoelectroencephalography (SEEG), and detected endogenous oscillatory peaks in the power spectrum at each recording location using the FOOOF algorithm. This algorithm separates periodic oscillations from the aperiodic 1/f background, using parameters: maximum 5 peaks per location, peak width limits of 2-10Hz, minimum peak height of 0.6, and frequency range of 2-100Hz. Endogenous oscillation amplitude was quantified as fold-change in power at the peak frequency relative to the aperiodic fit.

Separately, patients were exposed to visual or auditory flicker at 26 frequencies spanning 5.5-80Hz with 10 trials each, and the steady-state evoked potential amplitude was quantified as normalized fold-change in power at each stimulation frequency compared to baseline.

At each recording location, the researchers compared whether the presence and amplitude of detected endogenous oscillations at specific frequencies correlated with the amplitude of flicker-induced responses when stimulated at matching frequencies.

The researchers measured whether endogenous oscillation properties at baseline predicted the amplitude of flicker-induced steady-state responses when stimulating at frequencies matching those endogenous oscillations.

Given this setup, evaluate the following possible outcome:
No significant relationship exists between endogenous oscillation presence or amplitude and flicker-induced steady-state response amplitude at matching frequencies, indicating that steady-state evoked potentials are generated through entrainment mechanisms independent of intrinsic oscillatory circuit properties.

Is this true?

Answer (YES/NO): NO